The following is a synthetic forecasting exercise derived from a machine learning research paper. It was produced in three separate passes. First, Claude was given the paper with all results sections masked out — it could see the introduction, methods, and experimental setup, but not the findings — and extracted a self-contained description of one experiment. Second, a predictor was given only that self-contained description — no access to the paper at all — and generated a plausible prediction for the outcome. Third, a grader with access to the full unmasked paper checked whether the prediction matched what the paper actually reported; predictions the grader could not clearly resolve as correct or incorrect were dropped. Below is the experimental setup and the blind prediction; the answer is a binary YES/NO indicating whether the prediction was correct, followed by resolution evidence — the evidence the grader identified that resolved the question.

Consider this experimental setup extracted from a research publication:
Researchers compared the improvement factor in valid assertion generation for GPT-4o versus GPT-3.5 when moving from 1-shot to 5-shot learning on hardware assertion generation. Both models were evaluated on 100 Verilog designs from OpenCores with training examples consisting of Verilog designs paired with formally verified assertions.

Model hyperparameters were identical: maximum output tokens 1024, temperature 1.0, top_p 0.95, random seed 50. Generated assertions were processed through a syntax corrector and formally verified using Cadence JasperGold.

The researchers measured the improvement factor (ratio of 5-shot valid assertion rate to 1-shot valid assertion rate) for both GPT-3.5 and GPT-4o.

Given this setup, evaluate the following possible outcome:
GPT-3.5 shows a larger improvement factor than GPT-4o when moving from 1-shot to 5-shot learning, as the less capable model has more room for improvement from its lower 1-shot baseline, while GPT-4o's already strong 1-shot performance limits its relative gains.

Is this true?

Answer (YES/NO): YES